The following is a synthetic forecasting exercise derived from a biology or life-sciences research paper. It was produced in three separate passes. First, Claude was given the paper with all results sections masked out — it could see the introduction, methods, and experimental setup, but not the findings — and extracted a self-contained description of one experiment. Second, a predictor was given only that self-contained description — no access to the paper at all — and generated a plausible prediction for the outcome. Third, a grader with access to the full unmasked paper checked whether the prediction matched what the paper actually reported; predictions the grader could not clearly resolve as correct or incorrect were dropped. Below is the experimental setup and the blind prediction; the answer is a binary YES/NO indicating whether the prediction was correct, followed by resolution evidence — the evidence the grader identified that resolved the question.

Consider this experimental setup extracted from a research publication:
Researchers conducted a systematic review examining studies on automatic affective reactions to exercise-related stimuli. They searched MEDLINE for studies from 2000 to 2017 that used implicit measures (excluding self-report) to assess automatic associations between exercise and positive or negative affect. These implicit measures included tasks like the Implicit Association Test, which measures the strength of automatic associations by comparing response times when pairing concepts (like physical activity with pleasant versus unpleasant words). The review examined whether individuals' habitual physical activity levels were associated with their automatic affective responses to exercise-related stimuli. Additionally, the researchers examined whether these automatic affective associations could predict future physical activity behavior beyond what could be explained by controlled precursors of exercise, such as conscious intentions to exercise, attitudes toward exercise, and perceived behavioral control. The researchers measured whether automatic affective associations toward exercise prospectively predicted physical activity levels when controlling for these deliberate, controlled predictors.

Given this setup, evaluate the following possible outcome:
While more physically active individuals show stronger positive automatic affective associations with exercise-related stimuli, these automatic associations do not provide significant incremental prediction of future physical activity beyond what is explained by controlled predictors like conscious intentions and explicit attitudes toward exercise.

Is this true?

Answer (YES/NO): NO